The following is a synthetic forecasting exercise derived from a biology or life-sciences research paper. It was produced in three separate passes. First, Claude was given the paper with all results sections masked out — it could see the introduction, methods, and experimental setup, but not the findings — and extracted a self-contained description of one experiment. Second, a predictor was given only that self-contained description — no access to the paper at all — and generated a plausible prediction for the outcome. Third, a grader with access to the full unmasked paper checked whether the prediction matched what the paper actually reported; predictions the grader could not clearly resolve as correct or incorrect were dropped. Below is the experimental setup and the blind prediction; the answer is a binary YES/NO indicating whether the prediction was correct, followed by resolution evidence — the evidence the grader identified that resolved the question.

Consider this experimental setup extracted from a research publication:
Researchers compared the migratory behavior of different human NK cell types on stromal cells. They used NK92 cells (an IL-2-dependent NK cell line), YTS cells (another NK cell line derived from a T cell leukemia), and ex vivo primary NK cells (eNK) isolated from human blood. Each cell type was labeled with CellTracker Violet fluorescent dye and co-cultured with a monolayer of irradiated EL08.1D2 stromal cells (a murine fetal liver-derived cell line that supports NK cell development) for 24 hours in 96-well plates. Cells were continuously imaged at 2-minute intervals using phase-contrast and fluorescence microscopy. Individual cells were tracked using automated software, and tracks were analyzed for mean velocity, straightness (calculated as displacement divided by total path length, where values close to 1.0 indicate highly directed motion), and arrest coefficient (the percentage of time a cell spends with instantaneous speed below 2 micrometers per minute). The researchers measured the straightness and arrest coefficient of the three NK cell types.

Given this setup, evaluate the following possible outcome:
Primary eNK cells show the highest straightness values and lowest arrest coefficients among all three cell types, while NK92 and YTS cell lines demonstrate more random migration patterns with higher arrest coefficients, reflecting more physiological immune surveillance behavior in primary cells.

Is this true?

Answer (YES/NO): YES